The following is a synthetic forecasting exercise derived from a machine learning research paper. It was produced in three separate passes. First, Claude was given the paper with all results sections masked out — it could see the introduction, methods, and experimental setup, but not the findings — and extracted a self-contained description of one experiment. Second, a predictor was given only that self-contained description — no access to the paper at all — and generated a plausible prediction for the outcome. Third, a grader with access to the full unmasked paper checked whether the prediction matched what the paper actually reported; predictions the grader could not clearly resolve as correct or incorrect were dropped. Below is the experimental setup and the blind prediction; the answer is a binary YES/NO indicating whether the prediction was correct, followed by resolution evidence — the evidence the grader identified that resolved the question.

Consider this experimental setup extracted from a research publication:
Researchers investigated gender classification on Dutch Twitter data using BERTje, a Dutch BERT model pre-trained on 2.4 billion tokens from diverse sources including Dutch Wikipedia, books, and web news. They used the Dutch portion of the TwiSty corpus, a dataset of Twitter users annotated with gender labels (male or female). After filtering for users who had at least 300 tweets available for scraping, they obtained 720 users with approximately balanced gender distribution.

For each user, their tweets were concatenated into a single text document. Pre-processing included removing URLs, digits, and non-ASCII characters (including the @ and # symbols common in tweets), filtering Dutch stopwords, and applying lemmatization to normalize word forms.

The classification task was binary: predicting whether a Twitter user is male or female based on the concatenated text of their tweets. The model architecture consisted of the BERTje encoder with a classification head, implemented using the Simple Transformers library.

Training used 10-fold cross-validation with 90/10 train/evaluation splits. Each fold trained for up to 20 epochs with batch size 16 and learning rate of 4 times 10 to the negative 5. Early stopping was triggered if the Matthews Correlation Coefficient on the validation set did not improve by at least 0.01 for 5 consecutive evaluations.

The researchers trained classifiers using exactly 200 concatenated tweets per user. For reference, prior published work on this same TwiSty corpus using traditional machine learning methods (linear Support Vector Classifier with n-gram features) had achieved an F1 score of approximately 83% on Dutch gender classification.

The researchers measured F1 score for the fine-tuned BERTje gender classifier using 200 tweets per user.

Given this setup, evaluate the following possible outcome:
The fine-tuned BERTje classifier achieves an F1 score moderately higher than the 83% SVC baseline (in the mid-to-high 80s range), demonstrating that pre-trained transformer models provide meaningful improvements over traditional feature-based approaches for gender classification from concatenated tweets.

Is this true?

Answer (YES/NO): NO